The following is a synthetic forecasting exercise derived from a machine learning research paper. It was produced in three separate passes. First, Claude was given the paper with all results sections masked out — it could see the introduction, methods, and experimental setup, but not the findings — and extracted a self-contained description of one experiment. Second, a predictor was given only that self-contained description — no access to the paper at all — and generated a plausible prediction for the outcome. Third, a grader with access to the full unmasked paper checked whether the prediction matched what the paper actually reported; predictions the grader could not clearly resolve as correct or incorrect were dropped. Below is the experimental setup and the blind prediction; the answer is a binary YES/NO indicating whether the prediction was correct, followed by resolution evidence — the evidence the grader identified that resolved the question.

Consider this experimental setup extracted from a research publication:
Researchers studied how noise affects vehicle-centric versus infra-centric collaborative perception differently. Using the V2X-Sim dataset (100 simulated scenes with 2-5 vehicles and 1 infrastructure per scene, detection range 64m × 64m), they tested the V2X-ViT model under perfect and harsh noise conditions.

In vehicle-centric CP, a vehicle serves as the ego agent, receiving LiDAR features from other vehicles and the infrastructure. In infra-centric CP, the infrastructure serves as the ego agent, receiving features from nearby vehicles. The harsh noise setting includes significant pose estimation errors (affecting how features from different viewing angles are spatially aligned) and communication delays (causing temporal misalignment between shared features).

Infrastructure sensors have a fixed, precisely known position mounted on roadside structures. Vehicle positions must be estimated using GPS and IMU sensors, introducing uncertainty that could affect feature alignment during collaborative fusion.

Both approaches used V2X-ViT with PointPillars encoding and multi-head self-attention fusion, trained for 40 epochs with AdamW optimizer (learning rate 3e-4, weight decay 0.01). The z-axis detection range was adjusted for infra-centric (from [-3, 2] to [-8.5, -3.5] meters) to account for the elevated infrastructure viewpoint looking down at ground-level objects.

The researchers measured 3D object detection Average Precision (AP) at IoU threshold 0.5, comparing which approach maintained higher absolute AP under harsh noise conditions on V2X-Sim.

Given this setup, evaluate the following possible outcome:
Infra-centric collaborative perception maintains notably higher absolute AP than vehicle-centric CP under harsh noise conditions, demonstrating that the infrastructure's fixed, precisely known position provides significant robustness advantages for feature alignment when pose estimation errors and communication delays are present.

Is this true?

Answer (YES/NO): YES